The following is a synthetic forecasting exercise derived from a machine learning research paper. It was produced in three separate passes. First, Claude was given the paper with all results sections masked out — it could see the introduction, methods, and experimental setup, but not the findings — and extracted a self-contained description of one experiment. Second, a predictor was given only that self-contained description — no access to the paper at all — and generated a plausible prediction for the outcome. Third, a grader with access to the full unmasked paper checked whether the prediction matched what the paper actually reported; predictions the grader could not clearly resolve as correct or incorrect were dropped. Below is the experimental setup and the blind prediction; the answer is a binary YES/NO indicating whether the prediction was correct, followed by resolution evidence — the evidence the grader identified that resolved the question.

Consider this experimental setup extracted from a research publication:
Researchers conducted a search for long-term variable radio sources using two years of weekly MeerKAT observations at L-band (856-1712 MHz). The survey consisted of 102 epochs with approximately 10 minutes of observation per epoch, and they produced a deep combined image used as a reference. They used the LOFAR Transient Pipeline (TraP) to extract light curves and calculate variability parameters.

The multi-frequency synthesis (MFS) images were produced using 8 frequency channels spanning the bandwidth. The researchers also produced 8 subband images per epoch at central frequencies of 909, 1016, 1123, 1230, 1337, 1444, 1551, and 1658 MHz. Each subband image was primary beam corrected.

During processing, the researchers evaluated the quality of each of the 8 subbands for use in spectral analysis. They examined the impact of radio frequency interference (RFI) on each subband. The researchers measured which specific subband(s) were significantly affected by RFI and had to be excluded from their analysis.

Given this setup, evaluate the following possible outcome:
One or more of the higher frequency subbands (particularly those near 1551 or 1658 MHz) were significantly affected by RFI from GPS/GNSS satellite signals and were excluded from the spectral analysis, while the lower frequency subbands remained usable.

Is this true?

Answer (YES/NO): NO